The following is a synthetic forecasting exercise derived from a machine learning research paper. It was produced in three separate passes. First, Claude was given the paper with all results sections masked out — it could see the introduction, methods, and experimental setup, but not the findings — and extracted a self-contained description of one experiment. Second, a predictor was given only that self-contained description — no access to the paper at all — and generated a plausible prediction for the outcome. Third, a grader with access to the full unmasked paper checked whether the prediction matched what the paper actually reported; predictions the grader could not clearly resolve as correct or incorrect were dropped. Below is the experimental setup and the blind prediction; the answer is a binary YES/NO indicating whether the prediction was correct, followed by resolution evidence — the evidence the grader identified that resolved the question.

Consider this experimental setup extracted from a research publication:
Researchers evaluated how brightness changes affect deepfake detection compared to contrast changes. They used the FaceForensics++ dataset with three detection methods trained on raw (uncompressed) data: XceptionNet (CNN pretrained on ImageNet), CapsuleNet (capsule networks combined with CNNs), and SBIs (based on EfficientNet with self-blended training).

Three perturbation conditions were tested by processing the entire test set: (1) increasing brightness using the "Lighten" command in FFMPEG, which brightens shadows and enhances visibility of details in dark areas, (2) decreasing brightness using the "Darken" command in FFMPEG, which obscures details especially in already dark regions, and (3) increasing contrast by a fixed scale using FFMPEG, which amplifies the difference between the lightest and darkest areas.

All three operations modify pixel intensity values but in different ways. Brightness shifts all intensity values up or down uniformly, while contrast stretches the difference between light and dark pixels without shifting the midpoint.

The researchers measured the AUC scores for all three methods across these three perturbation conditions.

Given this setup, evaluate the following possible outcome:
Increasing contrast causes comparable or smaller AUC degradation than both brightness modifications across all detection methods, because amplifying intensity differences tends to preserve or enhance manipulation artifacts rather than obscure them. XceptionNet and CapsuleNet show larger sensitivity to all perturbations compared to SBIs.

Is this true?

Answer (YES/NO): NO